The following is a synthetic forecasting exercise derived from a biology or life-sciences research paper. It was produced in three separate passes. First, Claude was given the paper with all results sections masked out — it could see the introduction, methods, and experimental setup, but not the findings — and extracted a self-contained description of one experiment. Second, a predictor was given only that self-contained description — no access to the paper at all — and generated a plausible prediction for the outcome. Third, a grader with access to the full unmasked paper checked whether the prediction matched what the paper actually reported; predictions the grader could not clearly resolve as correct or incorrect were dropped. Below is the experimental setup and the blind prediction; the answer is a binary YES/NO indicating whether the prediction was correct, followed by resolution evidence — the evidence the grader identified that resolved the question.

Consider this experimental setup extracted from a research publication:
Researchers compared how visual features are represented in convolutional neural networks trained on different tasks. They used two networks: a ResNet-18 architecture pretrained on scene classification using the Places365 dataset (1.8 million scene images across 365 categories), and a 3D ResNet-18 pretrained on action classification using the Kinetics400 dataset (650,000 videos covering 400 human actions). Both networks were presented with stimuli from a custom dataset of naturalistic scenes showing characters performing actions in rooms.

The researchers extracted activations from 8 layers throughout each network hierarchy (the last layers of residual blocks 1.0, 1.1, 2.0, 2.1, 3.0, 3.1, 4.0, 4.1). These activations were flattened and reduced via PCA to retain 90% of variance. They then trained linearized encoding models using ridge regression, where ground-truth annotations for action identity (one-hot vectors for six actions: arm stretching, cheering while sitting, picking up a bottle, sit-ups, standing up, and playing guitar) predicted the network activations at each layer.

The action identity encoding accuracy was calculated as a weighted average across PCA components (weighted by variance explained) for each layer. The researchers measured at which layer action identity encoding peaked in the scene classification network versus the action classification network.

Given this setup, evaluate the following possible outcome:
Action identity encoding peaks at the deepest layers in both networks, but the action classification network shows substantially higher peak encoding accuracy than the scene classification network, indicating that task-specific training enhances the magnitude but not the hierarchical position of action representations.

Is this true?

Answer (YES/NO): NO